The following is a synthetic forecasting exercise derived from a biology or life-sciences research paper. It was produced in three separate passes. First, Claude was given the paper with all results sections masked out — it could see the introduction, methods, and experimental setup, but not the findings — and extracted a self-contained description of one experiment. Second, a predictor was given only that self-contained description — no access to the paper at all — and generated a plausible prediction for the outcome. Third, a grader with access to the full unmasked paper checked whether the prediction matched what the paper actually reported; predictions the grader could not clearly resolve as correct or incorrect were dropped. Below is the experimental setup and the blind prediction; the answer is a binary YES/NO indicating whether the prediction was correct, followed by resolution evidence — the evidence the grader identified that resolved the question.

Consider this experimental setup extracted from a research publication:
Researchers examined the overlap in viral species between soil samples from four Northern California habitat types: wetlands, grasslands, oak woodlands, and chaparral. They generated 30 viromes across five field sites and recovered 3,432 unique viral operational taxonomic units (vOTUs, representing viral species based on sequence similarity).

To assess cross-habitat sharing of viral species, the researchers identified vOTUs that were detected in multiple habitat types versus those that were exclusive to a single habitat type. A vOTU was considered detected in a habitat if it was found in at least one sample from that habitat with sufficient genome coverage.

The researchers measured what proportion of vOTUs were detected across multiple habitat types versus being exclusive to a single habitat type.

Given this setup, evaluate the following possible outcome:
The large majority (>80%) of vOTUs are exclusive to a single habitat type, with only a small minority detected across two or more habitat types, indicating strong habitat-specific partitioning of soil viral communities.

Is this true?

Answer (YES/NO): YES